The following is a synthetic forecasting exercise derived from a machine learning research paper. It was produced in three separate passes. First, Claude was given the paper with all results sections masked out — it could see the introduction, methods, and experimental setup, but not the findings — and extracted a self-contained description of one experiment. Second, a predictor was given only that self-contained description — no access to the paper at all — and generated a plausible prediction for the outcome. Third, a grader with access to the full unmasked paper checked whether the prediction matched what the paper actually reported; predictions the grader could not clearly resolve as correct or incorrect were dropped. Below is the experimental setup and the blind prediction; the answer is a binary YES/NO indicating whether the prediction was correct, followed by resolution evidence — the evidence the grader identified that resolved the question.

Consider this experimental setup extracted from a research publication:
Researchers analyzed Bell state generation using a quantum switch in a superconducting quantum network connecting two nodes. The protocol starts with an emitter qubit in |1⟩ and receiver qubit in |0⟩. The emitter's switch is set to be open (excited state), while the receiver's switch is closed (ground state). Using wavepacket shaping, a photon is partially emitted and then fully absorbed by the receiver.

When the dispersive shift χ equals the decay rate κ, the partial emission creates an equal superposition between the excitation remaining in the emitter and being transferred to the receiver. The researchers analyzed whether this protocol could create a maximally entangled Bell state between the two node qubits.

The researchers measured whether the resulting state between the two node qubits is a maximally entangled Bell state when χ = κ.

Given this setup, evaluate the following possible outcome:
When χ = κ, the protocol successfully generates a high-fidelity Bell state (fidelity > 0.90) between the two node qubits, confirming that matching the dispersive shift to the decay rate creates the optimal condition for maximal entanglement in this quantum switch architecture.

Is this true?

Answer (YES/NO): YES